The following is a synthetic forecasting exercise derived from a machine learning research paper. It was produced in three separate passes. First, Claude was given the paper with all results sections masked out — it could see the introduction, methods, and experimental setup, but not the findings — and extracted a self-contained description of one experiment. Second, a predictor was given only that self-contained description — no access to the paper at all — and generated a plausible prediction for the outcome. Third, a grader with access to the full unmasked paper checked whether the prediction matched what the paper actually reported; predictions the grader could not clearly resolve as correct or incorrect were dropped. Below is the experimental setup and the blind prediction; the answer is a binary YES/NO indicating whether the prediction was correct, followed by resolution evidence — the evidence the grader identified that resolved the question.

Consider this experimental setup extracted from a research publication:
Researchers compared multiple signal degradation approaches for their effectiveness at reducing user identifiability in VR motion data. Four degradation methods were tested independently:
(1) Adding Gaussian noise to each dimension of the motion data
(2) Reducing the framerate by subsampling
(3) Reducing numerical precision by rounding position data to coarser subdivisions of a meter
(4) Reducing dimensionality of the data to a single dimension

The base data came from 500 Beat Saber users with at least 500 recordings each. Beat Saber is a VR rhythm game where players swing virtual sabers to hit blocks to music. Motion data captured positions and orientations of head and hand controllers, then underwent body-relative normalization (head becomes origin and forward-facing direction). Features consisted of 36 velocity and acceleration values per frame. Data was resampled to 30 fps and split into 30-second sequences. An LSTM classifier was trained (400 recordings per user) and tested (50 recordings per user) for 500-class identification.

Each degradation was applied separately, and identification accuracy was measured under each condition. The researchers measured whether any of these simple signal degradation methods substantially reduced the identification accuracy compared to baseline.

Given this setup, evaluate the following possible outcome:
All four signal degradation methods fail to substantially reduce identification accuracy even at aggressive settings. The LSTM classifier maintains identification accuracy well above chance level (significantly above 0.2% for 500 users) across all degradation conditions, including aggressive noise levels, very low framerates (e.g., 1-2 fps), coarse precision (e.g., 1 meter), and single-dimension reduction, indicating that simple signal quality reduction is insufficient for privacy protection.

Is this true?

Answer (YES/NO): YES